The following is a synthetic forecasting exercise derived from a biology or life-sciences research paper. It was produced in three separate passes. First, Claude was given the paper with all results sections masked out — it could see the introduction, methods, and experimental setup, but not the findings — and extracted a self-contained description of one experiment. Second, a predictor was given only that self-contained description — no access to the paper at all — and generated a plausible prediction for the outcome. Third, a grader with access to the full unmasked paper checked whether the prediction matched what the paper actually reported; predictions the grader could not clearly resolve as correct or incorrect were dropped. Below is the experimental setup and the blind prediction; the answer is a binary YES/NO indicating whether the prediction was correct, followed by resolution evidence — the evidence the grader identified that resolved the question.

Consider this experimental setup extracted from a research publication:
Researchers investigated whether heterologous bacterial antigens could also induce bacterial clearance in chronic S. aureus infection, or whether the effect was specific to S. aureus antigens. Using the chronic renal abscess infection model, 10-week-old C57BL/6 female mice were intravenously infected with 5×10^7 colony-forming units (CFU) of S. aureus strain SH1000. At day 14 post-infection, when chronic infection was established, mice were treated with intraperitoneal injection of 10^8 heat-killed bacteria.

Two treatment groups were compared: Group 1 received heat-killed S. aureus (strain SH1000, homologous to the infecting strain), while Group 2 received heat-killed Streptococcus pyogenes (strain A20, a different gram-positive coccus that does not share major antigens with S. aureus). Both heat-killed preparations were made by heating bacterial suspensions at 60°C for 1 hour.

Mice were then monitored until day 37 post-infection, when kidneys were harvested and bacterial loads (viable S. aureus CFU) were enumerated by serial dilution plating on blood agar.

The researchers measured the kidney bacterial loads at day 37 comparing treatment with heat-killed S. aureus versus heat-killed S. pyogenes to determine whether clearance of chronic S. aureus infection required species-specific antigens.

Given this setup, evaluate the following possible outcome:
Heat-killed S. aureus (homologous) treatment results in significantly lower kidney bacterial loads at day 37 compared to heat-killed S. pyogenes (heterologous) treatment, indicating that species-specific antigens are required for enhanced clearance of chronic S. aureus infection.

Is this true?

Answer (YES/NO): NO